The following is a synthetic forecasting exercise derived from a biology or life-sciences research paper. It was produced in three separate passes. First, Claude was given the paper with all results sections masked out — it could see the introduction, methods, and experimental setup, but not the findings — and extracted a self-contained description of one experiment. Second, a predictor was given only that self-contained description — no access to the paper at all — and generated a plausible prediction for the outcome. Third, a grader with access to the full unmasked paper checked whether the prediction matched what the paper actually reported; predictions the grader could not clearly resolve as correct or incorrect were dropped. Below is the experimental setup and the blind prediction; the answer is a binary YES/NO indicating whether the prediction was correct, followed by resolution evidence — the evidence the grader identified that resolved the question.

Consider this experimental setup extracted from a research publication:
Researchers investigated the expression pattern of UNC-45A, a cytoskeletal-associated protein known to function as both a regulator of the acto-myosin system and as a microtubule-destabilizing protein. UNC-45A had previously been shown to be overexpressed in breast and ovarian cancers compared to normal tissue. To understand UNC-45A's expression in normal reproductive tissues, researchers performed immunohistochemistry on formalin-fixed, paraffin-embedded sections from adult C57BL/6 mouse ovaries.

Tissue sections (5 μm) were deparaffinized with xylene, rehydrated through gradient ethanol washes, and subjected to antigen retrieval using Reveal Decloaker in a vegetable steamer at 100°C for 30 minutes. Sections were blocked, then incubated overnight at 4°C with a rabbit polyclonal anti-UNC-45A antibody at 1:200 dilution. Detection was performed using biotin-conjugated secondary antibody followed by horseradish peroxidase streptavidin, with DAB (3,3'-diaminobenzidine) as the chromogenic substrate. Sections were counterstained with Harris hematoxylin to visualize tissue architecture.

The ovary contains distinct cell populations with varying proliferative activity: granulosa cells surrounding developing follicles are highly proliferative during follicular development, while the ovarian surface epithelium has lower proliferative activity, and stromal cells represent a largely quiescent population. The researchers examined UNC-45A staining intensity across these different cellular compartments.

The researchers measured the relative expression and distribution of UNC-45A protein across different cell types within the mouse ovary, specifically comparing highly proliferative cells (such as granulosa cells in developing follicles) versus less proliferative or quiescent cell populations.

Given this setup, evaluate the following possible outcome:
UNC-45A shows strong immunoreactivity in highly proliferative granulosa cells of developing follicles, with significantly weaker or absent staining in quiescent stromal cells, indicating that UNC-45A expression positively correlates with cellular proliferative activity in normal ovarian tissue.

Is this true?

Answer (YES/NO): YES